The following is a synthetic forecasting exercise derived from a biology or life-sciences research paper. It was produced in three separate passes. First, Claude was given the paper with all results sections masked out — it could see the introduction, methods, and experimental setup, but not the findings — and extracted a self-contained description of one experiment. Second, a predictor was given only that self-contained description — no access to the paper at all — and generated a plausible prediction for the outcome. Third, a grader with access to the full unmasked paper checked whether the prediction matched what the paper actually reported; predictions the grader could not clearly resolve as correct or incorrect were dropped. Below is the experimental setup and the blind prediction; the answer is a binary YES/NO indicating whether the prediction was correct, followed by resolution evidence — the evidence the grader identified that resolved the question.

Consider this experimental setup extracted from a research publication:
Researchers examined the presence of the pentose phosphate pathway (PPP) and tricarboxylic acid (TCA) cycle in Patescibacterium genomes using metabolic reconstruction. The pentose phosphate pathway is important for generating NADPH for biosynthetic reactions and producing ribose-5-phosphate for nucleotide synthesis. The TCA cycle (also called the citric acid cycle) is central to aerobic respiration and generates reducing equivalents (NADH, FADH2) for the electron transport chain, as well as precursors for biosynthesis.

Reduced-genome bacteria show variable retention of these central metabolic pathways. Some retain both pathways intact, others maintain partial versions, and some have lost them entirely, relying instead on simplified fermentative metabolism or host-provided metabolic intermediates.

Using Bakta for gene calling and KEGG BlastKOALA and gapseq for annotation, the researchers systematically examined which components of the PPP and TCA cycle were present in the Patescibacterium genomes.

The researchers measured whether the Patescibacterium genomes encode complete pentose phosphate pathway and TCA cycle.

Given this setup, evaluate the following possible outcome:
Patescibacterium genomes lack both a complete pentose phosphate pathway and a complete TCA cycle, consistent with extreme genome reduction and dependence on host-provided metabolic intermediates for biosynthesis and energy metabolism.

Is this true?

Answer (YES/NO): YES